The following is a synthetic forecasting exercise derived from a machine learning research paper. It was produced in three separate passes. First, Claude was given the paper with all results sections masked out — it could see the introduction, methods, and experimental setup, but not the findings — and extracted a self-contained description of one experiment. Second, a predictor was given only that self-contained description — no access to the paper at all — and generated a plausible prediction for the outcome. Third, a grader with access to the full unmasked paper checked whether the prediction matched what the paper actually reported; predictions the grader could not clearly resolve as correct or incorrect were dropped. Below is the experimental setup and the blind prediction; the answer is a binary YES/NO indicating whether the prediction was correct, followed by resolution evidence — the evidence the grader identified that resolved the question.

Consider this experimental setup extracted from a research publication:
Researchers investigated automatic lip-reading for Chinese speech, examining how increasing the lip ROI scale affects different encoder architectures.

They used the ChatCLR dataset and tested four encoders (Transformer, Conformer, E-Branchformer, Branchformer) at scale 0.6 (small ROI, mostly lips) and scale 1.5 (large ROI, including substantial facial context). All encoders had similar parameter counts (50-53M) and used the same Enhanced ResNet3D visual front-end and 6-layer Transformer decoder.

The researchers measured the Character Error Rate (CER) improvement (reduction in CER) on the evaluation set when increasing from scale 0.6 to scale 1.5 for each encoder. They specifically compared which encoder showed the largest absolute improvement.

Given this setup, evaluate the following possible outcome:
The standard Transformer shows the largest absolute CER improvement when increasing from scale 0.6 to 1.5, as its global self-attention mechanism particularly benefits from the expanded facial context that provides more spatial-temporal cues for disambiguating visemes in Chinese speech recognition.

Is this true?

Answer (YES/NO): NO